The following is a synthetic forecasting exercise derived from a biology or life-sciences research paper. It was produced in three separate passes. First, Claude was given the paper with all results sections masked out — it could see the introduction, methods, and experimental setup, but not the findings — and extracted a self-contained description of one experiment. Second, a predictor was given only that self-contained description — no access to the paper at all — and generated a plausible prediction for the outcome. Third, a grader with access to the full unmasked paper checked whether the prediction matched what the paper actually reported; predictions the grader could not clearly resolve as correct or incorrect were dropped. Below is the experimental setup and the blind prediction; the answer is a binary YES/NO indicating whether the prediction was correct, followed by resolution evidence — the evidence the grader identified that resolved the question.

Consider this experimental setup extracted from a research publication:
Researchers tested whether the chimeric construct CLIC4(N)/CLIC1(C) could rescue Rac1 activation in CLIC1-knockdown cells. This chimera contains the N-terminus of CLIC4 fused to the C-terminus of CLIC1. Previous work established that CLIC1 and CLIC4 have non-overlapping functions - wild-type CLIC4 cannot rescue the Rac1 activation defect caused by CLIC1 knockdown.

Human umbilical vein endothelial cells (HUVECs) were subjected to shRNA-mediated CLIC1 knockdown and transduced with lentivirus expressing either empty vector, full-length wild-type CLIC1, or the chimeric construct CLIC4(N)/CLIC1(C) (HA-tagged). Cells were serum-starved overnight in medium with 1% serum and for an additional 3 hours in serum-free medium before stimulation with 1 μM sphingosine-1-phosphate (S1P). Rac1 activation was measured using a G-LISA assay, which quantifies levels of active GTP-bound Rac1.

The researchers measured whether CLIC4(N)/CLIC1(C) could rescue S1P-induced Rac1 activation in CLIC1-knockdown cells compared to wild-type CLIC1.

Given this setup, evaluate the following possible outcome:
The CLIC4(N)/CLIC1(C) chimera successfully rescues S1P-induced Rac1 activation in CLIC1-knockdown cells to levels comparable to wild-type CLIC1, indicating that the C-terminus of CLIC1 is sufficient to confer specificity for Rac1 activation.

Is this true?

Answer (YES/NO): YES